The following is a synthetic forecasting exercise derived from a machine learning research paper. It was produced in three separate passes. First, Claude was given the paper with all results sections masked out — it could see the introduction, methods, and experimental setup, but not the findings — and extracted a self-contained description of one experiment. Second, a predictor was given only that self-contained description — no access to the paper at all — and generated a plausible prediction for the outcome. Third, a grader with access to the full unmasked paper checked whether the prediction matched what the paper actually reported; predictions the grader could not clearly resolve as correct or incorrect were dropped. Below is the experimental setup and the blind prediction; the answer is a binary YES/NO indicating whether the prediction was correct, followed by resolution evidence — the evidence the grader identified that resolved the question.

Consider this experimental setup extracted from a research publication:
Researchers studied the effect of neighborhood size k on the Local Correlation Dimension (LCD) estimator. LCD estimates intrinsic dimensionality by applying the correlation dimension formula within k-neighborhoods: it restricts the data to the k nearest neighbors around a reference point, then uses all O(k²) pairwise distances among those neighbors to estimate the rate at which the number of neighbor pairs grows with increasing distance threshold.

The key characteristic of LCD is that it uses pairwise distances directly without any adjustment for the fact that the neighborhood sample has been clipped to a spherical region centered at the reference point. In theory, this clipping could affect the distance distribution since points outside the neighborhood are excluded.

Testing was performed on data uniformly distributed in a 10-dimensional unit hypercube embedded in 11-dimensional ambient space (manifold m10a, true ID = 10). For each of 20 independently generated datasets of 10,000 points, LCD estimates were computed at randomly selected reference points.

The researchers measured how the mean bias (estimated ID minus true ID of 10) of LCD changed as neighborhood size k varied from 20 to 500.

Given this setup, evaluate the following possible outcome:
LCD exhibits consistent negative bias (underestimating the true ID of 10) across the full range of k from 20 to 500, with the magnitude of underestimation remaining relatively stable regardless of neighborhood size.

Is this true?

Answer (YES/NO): NO